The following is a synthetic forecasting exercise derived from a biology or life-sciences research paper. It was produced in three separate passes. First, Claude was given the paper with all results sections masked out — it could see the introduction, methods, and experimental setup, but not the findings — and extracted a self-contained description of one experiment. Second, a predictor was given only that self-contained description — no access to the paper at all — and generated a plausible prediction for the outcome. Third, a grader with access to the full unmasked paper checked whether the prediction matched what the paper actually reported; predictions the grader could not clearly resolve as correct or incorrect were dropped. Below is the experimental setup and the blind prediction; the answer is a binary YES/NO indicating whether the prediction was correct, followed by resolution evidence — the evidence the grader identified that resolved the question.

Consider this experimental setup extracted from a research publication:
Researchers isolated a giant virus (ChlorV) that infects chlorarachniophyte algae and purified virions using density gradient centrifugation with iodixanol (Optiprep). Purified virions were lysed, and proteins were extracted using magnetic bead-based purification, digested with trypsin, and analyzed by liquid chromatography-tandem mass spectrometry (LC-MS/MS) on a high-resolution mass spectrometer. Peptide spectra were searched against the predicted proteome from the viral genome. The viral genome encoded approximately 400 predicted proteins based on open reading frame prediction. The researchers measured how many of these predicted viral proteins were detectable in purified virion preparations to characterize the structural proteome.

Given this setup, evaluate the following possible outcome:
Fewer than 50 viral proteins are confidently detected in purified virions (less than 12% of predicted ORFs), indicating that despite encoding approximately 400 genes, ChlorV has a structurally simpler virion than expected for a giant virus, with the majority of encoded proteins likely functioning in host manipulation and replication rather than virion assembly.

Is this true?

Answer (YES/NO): NO